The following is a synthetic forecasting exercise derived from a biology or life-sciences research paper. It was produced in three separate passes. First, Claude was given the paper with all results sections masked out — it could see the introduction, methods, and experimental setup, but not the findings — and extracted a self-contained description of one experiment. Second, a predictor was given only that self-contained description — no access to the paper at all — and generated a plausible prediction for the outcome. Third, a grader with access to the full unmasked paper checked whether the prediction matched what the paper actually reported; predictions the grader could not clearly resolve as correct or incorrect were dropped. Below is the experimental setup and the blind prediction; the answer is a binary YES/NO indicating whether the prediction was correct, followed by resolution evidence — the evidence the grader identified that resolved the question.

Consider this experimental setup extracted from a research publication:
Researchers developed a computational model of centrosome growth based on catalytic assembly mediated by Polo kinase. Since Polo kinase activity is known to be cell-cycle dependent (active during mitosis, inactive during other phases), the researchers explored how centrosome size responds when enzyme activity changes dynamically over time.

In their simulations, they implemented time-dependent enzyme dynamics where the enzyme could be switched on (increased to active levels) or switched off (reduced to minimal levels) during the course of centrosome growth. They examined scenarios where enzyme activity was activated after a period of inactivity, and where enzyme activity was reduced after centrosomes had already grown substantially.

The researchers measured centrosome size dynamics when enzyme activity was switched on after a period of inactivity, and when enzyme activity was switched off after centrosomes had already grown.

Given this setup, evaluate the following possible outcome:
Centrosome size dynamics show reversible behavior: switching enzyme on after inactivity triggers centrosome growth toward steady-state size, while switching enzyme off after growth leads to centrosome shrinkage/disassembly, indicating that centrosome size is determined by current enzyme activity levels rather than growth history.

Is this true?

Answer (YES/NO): YES